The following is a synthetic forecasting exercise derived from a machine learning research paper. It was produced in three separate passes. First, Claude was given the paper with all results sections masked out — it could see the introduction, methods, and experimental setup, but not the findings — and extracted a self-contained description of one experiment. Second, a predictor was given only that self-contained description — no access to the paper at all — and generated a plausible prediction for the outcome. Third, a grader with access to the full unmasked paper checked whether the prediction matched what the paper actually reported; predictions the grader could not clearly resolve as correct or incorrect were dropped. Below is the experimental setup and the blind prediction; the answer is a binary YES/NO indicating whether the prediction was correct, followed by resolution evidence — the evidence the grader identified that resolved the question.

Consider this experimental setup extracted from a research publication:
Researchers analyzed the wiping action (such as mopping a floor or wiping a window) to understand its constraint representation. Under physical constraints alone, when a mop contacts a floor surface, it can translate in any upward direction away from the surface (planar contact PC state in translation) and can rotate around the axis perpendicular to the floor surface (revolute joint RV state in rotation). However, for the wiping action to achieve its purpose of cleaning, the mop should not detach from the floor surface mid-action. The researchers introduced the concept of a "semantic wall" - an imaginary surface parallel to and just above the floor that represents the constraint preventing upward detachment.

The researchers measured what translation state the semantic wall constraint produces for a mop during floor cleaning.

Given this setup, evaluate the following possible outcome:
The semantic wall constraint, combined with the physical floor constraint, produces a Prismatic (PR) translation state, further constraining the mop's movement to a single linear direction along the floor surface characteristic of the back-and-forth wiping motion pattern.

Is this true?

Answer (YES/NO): NO